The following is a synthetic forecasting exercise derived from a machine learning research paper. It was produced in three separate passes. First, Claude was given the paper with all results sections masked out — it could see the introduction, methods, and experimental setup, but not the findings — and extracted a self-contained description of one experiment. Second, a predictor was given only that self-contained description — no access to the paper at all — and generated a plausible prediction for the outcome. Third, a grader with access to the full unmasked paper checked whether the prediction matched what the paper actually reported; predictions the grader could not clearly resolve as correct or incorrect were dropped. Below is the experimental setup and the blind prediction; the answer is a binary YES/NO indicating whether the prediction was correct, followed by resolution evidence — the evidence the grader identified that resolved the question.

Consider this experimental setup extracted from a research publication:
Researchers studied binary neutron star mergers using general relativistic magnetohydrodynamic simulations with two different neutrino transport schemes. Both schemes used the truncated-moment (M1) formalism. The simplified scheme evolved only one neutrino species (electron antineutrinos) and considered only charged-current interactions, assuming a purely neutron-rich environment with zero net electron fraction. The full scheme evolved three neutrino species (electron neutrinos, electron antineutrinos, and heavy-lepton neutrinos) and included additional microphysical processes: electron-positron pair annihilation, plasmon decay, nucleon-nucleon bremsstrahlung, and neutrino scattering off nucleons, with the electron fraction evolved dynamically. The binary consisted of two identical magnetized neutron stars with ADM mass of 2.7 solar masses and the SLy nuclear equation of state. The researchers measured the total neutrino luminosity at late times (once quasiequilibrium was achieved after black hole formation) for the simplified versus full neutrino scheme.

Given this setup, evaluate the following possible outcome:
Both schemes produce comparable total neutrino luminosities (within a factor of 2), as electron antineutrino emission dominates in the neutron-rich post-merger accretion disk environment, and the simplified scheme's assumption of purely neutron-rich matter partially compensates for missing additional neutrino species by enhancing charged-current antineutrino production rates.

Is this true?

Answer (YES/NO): NO